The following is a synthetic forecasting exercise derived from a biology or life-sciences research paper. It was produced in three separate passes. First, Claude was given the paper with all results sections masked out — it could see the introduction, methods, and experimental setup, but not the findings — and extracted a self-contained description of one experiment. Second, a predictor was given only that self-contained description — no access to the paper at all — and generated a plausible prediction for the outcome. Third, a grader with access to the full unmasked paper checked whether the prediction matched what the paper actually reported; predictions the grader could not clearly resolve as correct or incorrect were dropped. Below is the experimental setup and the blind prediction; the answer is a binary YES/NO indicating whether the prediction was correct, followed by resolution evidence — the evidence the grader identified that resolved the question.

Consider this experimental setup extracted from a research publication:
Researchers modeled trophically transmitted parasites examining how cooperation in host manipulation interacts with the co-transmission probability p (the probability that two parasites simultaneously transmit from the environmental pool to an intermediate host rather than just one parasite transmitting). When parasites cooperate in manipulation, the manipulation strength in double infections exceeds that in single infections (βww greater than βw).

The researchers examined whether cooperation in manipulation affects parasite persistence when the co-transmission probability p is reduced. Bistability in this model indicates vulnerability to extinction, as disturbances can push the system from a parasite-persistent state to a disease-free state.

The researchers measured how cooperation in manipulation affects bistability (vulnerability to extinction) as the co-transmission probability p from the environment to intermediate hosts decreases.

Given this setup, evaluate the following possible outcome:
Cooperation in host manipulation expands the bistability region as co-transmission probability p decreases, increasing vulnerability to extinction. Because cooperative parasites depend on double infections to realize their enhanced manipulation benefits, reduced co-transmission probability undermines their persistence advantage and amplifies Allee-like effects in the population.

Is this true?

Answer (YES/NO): YES